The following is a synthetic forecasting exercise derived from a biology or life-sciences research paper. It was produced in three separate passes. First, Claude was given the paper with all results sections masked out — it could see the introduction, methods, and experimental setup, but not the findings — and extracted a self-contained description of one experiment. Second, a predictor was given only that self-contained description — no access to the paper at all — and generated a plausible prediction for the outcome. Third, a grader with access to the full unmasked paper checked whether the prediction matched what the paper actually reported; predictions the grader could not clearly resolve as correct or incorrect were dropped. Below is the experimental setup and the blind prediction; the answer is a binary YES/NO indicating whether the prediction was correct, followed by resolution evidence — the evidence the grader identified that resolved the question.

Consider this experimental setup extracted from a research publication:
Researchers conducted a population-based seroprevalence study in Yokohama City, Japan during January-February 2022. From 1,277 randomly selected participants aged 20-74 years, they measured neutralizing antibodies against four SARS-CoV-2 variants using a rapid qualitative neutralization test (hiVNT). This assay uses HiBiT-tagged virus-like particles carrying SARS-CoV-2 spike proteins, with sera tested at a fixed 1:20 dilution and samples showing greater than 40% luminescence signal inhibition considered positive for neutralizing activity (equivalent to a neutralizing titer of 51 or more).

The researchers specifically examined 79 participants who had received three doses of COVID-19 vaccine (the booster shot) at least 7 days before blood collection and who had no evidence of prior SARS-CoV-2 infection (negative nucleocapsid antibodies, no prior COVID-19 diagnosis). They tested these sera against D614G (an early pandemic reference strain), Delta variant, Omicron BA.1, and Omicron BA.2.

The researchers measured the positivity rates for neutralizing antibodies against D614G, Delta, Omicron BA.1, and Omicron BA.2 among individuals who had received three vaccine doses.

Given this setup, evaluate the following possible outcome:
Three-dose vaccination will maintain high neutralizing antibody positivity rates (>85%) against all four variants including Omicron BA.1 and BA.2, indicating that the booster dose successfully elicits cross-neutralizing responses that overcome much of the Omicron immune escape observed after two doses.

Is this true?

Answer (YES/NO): YES